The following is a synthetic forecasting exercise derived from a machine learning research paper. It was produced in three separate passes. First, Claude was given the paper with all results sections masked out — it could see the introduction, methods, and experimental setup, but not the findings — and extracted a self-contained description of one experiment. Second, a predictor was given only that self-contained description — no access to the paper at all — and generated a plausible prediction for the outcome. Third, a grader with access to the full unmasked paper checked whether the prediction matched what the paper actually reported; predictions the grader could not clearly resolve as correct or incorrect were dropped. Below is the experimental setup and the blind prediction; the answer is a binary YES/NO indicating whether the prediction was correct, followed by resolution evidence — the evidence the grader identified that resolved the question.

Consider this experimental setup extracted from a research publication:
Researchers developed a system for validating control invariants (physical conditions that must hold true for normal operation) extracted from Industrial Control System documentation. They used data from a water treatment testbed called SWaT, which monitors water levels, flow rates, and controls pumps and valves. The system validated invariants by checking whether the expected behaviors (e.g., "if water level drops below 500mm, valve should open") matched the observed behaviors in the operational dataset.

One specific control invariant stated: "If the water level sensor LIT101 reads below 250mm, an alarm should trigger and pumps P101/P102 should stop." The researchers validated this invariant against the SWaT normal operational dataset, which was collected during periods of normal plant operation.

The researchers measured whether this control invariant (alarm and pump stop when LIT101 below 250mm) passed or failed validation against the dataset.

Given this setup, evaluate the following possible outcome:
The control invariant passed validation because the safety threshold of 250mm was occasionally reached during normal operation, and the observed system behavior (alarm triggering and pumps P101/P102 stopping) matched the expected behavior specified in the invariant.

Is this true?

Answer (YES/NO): NO